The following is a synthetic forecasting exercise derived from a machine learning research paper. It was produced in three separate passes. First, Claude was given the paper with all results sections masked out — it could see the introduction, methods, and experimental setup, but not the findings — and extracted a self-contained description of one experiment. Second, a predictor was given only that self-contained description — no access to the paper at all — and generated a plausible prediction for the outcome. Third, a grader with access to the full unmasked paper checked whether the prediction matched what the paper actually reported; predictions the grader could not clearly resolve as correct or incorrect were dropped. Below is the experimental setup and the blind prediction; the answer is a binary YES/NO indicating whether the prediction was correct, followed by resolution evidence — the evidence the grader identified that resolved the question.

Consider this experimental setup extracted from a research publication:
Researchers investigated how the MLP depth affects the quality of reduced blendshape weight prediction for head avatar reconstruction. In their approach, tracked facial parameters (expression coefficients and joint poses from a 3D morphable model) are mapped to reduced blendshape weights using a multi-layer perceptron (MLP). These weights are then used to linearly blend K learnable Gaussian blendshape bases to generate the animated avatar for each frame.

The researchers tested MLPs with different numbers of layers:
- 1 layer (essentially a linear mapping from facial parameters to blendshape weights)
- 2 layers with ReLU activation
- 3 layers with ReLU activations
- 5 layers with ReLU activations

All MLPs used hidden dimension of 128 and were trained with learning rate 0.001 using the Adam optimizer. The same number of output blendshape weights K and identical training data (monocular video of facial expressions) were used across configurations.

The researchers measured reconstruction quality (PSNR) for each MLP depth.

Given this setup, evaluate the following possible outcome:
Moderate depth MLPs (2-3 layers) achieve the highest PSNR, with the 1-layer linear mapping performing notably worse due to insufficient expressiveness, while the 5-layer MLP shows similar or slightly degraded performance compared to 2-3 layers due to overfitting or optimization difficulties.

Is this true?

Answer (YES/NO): NO